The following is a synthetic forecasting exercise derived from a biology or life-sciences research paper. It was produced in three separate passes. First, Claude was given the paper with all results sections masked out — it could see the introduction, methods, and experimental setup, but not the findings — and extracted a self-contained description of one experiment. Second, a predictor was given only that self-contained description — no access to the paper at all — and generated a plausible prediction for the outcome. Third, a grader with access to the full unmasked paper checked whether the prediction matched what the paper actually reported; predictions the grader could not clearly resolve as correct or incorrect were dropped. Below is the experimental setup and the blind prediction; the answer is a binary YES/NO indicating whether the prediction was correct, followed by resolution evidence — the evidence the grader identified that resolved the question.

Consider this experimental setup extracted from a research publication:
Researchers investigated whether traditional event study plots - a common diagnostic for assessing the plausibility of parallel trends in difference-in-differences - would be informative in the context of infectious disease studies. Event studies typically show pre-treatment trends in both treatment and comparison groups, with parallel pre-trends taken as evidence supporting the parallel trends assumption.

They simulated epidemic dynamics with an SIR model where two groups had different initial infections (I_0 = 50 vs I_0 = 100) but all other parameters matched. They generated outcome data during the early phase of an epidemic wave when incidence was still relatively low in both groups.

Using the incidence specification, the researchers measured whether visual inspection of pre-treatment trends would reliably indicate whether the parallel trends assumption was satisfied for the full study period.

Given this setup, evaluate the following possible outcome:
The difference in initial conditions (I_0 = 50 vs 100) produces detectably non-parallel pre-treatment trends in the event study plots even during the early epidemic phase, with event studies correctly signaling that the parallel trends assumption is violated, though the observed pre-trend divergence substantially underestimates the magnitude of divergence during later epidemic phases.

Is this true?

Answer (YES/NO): NO